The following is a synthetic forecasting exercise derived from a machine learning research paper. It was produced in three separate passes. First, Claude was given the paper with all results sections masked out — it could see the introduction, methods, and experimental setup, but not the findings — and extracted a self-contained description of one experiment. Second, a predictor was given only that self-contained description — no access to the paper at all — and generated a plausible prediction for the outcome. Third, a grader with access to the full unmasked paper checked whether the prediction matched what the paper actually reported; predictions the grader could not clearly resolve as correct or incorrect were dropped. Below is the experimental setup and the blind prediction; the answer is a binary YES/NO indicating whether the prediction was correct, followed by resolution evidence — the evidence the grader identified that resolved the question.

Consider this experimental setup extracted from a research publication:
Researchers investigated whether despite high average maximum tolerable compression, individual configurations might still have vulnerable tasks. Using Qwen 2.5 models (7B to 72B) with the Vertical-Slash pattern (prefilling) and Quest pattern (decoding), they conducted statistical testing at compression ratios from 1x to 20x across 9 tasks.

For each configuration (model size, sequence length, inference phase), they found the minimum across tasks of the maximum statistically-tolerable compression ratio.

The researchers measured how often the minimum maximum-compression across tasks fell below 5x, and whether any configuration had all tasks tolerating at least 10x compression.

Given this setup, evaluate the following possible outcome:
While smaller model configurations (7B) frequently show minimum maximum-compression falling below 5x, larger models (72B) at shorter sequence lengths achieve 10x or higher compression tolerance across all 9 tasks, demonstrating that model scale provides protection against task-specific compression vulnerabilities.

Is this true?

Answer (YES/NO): NO